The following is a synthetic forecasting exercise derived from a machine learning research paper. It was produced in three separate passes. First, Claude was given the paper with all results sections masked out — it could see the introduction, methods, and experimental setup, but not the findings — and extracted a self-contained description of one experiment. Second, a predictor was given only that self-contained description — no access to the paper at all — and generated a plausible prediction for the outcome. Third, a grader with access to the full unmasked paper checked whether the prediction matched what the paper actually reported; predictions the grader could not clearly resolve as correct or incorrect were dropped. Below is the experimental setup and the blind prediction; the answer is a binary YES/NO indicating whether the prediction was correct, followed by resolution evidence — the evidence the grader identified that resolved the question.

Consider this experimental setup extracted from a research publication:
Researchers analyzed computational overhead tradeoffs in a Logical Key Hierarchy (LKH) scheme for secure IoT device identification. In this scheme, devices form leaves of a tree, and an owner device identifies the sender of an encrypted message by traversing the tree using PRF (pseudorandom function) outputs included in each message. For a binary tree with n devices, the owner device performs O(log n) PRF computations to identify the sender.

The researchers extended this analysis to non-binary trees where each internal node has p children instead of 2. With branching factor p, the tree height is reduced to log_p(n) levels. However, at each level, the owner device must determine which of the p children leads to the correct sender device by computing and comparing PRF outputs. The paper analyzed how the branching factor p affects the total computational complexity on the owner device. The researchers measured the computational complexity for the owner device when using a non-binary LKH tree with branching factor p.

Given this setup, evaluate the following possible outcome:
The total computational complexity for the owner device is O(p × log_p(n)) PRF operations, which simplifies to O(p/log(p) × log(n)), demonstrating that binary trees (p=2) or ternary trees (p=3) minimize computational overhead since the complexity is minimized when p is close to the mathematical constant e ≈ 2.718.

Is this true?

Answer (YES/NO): NO